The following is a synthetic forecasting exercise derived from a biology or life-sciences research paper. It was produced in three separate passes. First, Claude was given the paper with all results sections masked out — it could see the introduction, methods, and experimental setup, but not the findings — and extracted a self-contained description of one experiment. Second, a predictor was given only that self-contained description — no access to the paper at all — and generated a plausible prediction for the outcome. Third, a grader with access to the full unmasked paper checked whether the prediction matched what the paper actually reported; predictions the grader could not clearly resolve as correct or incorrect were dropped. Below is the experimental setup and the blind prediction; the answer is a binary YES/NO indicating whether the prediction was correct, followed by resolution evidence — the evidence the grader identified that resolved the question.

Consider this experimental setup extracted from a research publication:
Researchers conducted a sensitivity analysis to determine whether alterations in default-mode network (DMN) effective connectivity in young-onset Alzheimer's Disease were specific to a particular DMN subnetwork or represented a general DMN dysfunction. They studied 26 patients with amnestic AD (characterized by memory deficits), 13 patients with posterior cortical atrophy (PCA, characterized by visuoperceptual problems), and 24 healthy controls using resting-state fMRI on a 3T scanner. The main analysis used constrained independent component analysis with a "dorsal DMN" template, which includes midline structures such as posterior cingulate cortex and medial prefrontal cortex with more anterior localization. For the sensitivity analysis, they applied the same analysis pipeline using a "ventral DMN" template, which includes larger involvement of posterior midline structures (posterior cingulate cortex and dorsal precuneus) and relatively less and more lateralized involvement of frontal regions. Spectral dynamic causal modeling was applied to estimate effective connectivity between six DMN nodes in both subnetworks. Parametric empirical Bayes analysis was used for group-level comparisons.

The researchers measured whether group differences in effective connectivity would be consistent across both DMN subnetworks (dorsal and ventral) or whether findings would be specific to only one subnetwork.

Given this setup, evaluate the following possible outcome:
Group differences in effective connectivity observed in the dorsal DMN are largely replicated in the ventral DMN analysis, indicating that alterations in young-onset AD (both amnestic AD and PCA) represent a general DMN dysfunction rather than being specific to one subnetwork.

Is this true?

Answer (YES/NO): YES